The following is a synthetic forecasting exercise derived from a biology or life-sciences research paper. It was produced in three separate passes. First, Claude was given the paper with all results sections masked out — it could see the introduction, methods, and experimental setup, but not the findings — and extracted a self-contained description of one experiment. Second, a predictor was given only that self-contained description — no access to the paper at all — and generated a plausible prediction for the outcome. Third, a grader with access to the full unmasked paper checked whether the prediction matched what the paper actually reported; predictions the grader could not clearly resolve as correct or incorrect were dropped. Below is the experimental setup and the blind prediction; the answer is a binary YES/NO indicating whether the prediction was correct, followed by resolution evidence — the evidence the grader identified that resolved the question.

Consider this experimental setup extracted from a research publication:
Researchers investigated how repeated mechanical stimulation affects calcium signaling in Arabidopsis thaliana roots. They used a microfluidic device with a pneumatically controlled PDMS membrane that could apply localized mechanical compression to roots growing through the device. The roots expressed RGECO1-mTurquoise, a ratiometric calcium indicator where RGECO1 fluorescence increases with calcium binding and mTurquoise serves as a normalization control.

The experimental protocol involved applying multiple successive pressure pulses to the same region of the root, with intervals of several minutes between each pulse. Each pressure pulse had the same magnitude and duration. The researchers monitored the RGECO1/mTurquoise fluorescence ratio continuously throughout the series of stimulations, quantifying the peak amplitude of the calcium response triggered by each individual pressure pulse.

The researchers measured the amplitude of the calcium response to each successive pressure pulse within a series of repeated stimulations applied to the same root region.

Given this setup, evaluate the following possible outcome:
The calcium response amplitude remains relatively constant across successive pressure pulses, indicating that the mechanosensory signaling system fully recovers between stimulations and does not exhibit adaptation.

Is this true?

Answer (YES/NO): NO